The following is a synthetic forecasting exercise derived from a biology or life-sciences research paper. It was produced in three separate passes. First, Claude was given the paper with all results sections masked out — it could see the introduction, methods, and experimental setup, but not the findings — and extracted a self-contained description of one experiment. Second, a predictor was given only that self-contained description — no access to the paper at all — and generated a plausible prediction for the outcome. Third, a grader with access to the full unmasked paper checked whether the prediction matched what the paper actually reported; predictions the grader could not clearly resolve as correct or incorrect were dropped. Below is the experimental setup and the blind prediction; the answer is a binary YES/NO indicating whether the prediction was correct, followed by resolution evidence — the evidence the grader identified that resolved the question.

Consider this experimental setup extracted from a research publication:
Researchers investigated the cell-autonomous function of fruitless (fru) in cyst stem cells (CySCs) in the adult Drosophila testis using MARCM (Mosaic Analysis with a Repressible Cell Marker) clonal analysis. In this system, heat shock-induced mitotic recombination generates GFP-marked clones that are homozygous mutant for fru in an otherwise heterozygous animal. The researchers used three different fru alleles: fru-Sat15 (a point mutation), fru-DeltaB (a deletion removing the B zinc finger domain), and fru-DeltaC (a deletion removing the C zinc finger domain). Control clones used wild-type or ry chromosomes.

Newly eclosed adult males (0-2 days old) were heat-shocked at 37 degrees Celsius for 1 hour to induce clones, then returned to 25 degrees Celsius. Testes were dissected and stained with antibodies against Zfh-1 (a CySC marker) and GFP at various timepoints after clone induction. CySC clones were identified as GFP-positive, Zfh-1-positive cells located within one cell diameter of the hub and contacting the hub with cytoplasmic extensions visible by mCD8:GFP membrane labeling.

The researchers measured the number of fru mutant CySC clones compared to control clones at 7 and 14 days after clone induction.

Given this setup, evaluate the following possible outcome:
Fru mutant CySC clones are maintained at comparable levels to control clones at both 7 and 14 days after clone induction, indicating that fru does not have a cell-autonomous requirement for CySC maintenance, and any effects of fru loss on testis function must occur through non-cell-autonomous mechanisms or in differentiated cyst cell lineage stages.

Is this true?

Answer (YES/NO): NO